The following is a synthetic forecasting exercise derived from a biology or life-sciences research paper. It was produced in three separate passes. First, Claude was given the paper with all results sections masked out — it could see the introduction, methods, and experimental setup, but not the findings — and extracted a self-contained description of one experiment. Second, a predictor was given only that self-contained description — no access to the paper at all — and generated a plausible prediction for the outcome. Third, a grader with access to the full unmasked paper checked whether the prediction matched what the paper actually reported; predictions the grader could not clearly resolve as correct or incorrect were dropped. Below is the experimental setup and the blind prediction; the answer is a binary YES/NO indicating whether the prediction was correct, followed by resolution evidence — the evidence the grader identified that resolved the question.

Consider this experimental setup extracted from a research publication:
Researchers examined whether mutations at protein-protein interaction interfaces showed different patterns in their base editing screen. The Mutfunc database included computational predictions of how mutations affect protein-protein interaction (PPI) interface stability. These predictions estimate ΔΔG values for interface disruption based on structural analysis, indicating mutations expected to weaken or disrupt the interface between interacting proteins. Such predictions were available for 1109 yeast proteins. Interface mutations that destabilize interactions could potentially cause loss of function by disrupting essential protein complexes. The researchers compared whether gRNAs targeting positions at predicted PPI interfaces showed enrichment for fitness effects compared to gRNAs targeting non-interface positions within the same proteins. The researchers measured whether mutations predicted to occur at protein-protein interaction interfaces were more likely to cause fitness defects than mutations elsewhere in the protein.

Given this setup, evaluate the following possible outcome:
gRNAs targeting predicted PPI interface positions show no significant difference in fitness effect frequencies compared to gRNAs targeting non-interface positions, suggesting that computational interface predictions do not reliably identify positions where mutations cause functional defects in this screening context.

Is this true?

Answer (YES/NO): YES